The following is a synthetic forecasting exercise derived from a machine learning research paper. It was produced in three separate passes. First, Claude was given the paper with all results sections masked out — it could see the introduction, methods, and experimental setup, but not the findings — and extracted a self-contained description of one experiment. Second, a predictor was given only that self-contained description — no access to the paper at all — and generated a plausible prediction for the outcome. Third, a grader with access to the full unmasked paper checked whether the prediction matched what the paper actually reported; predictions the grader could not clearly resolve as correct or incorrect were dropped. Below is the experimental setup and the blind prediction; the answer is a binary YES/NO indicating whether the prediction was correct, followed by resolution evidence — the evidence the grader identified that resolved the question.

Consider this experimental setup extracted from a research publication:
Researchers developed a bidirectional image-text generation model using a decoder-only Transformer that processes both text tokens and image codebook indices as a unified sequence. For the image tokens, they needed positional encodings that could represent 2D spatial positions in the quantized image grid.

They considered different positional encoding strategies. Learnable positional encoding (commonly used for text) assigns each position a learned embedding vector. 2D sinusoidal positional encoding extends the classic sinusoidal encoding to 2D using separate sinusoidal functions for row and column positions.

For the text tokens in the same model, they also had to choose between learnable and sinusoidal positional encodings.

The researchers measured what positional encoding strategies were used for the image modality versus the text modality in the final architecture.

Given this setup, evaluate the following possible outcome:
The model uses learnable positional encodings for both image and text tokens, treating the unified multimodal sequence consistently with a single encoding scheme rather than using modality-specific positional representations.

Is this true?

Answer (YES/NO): NO